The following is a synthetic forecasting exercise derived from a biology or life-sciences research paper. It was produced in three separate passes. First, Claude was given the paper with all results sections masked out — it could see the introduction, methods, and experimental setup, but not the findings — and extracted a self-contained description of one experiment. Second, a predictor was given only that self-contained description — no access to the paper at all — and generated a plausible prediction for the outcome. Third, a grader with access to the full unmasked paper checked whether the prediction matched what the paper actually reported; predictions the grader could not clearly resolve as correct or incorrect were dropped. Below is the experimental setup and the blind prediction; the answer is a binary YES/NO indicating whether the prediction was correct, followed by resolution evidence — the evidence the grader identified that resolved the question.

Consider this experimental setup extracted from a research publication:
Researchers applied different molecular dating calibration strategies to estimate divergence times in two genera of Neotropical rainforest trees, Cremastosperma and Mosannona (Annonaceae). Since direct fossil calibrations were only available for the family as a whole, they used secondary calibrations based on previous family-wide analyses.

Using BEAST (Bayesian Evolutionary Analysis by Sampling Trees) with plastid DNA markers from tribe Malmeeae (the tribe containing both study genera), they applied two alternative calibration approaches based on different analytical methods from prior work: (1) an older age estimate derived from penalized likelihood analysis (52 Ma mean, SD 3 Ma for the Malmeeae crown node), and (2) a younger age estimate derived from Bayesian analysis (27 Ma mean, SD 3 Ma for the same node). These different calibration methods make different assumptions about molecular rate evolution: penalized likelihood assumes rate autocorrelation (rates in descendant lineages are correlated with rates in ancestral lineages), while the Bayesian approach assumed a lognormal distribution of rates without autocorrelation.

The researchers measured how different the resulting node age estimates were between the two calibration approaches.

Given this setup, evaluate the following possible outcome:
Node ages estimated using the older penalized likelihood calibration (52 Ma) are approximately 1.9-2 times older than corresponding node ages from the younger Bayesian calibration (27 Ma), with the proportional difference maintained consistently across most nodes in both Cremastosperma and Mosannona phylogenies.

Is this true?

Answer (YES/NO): NO